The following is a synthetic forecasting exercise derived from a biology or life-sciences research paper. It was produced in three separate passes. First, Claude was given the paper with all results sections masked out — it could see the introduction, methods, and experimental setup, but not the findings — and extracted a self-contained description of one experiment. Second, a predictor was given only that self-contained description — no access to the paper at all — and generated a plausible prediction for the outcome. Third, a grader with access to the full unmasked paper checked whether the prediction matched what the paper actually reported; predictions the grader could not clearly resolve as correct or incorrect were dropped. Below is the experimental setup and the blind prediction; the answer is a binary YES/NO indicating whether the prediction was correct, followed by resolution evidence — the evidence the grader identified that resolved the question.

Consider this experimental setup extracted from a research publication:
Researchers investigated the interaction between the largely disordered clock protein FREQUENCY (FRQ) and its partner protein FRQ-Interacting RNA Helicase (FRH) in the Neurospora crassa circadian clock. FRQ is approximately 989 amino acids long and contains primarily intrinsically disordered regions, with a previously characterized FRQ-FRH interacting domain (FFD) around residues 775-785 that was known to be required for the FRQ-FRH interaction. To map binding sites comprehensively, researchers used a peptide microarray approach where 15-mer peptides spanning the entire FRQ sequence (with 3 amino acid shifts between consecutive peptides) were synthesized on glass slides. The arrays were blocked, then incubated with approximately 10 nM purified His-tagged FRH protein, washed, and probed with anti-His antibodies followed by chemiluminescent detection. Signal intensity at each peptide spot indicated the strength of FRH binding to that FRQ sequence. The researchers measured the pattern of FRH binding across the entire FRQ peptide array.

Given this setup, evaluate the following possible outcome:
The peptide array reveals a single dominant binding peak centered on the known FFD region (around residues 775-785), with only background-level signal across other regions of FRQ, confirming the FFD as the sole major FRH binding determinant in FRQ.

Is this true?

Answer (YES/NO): NO